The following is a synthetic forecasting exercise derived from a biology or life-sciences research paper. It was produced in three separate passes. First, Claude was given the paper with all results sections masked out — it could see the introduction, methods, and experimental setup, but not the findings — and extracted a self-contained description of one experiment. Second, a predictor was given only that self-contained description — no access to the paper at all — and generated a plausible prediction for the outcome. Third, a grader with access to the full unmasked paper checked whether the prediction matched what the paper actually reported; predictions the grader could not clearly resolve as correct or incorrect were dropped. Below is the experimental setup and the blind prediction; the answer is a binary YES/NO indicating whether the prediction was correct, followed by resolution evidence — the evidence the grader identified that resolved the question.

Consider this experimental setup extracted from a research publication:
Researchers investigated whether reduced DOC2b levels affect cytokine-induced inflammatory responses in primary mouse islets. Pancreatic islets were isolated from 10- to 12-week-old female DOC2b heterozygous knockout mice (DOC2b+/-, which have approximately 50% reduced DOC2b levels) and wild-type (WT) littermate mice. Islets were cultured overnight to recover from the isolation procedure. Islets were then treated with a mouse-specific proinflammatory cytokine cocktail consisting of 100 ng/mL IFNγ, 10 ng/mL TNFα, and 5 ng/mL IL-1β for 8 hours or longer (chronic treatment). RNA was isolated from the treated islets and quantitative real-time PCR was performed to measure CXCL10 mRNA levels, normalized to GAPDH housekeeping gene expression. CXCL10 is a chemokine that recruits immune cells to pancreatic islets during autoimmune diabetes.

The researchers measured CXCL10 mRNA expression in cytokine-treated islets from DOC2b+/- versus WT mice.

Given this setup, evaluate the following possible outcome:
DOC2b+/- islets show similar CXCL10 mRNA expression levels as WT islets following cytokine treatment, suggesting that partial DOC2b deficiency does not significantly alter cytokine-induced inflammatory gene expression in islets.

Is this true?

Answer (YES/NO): NO